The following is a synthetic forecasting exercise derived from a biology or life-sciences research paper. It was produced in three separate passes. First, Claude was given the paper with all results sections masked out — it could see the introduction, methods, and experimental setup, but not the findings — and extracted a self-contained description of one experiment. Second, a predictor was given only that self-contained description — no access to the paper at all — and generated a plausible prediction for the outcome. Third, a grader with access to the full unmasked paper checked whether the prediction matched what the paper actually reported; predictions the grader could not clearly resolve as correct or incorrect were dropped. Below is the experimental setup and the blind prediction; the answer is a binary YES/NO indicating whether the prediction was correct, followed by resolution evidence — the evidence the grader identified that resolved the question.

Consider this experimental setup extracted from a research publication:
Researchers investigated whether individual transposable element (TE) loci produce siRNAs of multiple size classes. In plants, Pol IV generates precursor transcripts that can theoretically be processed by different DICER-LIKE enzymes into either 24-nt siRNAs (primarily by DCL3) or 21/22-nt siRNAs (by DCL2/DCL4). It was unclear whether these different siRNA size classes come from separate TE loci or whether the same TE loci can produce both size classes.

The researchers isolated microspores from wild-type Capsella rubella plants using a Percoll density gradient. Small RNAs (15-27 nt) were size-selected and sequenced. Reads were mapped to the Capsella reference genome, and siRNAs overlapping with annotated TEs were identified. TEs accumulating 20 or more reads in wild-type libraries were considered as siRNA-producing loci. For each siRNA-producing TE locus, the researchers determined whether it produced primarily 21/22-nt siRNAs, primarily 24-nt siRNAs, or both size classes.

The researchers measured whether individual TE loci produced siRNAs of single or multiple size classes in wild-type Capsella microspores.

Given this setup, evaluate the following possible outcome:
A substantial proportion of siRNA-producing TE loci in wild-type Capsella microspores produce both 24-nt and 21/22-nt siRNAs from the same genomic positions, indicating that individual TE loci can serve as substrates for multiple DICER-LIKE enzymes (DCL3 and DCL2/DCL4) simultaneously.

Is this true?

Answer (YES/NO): YES